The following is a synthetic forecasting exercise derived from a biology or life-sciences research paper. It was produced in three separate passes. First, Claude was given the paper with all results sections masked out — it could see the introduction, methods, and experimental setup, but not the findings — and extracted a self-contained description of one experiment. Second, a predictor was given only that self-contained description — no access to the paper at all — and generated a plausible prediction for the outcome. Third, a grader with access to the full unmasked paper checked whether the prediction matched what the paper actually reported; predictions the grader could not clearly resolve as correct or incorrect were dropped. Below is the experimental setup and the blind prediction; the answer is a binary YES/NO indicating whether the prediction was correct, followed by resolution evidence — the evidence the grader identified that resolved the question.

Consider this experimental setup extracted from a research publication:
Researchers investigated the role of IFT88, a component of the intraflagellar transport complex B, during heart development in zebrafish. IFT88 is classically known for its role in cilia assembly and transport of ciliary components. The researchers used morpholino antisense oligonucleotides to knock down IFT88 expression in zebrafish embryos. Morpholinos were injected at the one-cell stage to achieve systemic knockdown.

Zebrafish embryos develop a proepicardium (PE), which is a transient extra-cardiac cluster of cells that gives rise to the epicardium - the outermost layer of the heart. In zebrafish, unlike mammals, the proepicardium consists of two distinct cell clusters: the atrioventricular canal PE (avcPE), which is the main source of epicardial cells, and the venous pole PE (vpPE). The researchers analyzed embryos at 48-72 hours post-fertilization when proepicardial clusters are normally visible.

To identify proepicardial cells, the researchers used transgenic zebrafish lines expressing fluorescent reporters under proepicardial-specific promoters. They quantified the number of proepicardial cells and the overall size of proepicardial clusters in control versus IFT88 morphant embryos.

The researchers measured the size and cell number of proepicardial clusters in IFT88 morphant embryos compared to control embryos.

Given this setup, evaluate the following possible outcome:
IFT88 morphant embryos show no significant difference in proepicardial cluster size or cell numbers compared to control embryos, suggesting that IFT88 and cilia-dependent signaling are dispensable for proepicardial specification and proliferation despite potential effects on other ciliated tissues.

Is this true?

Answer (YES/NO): NO